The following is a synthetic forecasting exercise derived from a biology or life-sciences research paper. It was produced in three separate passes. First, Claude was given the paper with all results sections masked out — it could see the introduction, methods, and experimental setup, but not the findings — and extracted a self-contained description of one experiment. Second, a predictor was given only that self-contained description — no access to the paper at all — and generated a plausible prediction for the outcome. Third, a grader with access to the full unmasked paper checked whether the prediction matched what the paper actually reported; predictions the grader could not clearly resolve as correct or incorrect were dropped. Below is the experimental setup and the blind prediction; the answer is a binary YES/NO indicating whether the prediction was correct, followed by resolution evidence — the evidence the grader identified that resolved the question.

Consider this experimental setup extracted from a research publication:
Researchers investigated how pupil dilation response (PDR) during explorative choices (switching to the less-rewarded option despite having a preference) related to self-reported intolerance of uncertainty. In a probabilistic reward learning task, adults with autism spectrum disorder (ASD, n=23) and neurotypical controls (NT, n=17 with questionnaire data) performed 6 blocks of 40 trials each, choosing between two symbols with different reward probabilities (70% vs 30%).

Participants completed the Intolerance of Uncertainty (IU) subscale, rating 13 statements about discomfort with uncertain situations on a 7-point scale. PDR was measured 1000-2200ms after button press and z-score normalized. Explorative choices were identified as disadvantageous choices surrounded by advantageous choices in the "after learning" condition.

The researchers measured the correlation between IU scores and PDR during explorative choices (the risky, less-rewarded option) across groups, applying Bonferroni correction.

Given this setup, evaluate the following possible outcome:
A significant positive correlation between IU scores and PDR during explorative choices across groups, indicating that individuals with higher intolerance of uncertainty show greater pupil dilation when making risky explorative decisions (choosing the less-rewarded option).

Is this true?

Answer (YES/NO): NO